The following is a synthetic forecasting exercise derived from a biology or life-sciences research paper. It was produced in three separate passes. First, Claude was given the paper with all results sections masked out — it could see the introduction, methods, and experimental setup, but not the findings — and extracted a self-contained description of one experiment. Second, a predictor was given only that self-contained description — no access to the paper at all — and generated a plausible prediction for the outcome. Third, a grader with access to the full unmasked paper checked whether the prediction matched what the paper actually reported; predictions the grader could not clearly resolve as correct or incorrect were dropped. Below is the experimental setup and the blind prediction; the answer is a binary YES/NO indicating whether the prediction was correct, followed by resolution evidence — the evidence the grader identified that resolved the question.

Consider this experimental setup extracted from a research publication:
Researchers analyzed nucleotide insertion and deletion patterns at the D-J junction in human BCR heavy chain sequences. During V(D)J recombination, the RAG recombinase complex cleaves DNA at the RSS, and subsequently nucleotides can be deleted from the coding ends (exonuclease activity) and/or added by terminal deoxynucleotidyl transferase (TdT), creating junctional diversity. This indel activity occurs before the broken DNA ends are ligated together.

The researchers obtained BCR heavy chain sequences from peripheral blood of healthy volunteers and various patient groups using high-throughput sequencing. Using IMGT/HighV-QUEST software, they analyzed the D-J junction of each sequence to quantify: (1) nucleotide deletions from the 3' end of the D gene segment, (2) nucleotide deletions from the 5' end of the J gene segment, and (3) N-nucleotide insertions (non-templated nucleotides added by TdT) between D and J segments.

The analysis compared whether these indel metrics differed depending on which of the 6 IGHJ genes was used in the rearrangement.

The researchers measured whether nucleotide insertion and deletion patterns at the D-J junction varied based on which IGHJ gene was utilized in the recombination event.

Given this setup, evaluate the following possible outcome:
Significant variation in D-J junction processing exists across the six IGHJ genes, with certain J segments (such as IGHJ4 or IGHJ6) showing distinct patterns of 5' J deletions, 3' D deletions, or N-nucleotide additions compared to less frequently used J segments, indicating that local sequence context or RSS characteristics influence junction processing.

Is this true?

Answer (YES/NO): NO